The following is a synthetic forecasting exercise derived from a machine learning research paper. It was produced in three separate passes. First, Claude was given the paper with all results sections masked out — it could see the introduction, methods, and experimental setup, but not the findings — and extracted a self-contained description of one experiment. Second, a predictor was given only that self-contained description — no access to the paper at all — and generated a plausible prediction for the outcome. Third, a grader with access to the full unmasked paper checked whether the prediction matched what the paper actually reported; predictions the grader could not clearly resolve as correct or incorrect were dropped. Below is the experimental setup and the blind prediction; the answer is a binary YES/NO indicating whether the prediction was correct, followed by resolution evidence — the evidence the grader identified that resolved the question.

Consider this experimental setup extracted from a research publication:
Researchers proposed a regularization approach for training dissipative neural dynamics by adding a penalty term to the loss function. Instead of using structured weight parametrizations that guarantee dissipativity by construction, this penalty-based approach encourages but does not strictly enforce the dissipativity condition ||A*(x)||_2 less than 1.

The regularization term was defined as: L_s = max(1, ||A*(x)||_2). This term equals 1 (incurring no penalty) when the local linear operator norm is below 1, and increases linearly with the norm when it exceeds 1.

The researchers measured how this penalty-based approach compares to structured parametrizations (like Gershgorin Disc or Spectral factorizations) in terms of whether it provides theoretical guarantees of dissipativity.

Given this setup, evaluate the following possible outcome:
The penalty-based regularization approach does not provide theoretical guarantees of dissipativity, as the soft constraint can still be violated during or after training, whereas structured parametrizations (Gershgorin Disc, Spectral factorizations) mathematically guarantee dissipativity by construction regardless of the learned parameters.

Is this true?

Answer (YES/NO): YES